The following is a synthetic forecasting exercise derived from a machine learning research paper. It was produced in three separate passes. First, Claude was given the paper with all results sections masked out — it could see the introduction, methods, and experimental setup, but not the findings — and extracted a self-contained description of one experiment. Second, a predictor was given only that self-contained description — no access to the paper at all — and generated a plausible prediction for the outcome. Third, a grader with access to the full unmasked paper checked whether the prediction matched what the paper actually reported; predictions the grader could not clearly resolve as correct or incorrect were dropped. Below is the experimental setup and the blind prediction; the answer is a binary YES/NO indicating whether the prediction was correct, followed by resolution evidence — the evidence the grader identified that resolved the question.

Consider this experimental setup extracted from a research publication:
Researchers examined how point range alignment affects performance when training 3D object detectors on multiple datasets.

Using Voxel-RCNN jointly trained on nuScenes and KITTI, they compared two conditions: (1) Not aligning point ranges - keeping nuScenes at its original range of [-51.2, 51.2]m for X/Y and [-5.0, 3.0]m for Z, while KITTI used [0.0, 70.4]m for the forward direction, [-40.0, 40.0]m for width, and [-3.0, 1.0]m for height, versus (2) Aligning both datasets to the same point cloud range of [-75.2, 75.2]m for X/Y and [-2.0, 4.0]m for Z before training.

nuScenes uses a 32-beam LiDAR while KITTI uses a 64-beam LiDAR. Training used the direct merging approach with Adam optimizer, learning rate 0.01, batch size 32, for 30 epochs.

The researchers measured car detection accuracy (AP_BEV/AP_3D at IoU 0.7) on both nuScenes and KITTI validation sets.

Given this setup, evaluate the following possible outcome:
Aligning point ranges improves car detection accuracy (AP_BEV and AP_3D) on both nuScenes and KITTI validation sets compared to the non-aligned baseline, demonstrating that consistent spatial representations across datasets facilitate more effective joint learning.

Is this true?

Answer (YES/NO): YES